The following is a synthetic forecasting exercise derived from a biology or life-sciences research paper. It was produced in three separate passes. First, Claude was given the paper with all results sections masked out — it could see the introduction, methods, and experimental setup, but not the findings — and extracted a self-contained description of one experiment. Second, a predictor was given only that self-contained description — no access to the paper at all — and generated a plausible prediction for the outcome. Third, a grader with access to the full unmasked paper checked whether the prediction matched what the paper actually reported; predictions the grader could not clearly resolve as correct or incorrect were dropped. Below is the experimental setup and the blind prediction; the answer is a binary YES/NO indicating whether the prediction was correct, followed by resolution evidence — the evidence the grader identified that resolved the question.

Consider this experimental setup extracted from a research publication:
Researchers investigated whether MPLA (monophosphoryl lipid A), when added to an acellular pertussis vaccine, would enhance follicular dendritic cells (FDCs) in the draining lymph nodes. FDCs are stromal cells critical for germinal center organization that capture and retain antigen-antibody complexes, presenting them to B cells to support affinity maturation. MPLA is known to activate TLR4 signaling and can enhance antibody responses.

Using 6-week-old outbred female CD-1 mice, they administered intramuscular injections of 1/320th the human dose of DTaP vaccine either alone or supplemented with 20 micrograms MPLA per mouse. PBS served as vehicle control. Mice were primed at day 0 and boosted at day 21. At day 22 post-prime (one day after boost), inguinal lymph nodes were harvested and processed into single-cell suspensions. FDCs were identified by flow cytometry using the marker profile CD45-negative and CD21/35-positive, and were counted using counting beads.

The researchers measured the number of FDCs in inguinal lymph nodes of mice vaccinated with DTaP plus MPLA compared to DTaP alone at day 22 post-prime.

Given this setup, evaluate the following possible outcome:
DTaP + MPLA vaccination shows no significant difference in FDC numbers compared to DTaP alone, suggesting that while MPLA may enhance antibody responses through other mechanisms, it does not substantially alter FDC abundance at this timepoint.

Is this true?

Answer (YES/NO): YES